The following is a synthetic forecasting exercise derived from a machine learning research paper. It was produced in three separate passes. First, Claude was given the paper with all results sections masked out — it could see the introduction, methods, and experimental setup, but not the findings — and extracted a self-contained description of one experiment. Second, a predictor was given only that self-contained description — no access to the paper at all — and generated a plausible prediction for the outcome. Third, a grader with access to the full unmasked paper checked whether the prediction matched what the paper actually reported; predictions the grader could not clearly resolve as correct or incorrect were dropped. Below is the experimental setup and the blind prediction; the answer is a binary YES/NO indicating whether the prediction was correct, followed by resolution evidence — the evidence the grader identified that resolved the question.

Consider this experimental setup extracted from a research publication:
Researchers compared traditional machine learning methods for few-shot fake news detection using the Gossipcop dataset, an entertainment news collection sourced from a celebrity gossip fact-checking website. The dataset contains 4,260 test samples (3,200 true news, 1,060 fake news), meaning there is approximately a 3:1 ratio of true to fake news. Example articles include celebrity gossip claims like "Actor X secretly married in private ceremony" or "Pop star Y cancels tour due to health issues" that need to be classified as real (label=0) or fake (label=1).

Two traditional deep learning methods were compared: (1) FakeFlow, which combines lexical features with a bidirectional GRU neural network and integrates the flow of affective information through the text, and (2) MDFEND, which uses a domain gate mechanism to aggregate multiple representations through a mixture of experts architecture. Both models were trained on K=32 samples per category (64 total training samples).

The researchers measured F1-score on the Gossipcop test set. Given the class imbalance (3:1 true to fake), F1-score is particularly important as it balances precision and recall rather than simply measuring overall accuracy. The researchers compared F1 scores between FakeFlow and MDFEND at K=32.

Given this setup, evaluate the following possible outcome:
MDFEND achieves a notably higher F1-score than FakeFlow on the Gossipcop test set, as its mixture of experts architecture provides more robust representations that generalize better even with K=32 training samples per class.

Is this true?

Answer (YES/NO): YES